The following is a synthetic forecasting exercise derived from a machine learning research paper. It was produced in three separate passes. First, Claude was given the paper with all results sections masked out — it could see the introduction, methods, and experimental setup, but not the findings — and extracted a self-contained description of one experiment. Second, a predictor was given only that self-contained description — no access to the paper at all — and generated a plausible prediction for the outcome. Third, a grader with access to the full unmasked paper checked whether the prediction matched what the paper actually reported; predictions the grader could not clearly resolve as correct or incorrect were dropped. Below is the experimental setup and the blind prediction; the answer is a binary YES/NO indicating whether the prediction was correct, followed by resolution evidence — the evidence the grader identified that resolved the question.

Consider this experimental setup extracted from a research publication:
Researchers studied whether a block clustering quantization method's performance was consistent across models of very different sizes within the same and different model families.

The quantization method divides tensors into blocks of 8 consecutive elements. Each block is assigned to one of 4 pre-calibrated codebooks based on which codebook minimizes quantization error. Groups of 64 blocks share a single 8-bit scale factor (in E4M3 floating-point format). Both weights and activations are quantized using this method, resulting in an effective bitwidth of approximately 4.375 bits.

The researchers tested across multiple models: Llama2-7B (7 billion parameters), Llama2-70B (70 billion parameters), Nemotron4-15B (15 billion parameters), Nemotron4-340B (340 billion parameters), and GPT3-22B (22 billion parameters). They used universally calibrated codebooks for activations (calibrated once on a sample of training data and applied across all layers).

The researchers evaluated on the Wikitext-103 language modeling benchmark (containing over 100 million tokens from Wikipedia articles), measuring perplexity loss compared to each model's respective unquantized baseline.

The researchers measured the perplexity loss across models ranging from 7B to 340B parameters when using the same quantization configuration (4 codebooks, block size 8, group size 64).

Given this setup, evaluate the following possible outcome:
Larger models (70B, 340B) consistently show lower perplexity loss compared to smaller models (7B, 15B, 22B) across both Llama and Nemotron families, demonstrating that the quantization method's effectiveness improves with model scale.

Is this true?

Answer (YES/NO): NO